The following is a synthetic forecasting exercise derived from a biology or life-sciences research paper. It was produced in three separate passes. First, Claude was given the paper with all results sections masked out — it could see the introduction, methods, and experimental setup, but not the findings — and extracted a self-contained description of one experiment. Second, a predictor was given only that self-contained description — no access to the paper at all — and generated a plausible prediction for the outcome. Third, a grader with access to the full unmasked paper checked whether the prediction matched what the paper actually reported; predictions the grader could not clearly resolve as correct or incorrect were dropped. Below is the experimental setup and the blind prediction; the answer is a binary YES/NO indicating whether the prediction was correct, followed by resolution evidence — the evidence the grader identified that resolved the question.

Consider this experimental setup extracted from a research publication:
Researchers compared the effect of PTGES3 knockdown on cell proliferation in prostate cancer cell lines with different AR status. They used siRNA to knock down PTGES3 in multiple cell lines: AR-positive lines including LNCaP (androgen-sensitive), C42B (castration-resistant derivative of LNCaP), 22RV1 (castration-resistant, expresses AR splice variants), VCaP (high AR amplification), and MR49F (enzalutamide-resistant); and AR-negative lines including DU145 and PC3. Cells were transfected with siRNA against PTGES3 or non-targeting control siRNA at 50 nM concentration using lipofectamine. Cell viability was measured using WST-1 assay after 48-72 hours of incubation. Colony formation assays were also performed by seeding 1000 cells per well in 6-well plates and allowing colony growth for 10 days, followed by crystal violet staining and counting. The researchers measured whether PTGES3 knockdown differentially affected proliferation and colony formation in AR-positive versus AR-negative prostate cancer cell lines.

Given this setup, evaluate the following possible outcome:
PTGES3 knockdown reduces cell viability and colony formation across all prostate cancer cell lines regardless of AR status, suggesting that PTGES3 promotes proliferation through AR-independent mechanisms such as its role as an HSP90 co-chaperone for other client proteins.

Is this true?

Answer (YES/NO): NO